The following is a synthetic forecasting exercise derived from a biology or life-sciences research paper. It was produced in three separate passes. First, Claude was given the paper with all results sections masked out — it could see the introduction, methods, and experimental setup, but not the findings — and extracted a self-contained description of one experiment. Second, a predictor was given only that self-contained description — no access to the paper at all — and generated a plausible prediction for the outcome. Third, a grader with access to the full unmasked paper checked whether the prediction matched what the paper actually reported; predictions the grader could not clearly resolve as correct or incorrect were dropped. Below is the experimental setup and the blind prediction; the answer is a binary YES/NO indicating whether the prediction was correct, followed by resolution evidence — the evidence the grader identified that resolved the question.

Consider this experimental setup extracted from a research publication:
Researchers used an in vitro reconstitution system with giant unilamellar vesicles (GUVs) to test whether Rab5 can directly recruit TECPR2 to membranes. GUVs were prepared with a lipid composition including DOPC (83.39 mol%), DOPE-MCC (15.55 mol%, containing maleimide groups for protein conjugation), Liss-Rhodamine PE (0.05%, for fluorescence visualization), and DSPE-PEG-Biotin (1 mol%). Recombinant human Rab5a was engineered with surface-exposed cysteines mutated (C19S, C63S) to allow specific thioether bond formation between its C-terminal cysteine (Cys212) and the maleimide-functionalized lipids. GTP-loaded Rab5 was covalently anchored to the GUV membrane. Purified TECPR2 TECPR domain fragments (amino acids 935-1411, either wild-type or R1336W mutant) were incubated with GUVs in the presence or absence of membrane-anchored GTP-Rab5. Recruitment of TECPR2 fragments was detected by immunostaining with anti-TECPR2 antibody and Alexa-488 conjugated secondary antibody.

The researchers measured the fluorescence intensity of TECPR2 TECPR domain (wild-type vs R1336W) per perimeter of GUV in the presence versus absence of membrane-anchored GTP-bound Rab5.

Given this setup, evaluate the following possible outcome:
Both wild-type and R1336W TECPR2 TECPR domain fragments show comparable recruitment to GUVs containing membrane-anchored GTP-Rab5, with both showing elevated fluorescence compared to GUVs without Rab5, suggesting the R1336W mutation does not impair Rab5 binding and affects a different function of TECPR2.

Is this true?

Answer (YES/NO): NO